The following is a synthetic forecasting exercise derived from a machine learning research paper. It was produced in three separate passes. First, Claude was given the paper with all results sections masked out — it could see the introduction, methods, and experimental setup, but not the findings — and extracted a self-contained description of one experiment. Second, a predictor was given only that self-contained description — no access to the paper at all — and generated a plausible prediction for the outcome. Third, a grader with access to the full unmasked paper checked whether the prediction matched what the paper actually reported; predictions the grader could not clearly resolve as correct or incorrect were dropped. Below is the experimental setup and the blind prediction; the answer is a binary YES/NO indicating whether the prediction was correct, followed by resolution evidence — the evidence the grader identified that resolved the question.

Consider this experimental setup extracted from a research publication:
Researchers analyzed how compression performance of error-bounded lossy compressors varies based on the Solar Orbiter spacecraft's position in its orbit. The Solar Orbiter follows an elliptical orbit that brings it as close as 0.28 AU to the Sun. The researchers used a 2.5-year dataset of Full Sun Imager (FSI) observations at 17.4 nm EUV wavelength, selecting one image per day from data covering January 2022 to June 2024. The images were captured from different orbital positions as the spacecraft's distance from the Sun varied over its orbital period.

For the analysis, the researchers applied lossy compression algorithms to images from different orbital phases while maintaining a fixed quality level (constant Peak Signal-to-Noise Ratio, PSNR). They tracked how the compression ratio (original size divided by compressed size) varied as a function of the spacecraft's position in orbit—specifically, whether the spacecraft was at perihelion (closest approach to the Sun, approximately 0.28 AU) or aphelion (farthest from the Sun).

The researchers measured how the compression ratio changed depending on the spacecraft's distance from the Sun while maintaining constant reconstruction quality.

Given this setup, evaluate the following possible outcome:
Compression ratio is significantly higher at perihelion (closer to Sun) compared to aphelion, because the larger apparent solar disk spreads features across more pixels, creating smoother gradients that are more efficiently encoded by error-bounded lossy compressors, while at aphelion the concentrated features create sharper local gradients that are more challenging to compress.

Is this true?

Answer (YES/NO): NO